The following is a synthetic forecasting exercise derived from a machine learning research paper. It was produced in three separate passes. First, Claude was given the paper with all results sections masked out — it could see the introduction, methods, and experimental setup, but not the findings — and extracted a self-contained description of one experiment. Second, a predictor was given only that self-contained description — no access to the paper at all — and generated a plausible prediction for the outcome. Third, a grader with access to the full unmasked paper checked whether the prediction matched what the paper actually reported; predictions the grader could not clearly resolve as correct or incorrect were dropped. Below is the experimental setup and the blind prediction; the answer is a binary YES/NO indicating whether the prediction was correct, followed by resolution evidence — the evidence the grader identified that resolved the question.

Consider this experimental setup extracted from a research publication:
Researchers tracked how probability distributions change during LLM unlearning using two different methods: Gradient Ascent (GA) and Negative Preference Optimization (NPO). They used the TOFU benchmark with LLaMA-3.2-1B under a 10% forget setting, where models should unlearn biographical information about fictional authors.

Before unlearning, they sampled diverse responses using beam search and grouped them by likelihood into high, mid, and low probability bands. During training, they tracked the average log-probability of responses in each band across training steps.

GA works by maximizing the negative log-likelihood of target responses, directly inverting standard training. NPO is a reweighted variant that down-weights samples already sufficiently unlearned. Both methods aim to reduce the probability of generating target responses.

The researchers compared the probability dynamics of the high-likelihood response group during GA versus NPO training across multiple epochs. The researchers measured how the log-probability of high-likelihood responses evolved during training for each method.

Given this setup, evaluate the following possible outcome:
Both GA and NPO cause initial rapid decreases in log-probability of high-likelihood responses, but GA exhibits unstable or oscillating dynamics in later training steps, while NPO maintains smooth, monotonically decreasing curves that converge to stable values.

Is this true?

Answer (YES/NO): NO